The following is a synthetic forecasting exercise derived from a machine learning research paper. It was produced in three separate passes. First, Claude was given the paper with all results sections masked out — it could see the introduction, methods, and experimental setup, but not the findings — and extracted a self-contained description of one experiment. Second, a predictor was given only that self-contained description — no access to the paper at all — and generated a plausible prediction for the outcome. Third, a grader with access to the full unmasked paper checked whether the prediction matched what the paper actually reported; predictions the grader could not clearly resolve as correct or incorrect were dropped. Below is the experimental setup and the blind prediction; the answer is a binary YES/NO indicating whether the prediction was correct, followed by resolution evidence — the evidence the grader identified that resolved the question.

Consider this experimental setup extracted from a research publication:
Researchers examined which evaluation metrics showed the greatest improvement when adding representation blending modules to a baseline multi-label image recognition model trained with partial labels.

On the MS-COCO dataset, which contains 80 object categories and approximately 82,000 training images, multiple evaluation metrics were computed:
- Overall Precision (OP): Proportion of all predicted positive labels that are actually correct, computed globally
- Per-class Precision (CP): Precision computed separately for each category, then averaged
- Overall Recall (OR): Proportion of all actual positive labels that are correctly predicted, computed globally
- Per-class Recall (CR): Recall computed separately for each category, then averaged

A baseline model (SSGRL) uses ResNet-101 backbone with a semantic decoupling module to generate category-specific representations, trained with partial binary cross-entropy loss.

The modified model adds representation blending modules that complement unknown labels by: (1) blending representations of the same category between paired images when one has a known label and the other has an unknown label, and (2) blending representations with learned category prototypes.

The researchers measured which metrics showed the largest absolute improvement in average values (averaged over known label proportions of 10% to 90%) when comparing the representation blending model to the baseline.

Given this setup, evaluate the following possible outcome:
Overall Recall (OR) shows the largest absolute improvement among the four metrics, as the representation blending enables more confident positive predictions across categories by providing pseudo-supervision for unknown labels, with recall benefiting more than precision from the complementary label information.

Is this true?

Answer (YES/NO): NO